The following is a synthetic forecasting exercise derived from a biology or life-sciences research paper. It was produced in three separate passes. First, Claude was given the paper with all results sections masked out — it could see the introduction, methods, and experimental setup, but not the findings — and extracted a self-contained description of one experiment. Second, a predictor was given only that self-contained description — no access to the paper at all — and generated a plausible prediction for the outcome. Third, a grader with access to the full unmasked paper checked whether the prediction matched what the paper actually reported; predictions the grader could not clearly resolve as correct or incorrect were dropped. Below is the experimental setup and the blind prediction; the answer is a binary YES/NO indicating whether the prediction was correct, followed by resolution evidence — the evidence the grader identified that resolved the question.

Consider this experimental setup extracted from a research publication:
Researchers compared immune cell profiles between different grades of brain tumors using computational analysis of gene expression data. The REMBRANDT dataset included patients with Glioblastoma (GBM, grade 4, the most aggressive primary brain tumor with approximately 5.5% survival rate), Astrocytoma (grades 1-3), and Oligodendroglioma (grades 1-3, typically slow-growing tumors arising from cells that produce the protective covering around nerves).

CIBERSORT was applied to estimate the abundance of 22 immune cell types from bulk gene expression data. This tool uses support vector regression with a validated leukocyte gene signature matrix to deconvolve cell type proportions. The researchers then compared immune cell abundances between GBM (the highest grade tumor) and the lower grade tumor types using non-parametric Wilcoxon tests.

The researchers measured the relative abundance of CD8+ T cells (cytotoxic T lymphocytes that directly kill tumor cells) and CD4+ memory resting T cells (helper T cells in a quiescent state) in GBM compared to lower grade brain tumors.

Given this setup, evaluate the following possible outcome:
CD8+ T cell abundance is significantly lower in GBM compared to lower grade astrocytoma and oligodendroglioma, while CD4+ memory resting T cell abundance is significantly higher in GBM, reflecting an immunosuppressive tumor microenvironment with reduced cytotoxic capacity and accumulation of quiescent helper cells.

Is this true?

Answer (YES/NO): YES